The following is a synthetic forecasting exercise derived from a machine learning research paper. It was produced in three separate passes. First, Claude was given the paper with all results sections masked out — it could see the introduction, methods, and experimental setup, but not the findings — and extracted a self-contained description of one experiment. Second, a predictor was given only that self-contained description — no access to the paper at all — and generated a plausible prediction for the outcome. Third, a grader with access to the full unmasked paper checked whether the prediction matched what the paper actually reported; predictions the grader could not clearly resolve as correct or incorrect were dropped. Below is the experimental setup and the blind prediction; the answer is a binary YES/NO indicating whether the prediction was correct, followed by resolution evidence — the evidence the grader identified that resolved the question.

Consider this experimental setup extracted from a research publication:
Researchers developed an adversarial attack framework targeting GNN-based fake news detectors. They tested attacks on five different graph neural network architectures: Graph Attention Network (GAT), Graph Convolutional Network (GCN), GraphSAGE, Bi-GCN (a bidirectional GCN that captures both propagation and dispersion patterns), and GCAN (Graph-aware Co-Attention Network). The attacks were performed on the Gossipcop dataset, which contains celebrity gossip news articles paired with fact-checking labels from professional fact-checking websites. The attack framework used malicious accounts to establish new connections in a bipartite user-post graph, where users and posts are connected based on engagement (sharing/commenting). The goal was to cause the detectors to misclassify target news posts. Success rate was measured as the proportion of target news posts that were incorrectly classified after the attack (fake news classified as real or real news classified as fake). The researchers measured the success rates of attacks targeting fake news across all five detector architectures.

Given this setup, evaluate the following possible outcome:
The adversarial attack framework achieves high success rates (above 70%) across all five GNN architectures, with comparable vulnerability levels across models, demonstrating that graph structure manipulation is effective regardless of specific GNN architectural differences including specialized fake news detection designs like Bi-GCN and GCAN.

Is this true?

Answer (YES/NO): NO